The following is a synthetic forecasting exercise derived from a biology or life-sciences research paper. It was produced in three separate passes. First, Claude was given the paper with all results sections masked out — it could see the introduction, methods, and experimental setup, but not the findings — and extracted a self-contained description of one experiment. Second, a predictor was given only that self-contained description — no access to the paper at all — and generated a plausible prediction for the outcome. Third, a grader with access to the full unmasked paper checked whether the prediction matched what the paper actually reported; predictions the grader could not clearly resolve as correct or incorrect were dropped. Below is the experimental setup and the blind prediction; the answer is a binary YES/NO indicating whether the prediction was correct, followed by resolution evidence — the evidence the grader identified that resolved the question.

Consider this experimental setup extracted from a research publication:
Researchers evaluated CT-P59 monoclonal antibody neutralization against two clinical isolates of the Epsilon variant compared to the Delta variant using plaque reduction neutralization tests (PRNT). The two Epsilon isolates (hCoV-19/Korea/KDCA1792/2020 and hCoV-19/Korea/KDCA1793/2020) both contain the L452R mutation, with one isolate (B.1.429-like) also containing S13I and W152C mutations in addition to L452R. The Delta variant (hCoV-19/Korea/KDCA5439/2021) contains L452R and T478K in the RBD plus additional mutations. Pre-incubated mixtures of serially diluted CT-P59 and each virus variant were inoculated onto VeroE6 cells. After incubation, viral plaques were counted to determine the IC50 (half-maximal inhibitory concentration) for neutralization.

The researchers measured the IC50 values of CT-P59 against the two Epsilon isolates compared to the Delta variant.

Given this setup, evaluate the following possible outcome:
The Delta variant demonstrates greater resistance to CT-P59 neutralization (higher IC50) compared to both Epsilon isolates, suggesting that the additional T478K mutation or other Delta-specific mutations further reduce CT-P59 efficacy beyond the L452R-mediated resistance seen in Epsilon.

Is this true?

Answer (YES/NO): YES